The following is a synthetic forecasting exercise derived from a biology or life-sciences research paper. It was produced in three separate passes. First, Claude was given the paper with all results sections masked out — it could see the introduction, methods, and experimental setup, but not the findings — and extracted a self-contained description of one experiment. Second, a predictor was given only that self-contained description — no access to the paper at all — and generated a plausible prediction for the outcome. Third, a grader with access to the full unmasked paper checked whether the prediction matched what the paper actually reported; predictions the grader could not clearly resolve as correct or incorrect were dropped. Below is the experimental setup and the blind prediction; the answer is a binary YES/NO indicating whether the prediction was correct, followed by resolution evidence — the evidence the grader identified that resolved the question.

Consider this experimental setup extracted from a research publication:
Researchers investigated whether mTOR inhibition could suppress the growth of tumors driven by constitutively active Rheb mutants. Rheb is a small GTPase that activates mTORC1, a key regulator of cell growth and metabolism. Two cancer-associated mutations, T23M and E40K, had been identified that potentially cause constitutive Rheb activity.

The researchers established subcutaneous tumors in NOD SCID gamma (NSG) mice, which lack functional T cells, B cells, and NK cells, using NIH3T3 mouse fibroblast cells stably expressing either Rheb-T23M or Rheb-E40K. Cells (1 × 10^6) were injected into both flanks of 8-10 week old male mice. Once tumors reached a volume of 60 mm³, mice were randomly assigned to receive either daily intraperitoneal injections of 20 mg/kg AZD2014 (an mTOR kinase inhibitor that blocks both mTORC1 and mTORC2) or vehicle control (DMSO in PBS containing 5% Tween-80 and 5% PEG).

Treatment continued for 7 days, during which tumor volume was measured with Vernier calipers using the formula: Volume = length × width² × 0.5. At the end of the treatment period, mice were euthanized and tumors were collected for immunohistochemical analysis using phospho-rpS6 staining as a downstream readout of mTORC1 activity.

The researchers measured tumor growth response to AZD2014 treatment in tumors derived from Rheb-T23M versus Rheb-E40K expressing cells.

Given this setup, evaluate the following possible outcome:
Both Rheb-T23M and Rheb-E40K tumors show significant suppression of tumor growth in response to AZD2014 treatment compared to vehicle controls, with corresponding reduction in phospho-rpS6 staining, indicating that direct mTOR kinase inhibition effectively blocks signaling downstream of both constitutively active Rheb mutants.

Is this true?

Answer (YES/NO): YES